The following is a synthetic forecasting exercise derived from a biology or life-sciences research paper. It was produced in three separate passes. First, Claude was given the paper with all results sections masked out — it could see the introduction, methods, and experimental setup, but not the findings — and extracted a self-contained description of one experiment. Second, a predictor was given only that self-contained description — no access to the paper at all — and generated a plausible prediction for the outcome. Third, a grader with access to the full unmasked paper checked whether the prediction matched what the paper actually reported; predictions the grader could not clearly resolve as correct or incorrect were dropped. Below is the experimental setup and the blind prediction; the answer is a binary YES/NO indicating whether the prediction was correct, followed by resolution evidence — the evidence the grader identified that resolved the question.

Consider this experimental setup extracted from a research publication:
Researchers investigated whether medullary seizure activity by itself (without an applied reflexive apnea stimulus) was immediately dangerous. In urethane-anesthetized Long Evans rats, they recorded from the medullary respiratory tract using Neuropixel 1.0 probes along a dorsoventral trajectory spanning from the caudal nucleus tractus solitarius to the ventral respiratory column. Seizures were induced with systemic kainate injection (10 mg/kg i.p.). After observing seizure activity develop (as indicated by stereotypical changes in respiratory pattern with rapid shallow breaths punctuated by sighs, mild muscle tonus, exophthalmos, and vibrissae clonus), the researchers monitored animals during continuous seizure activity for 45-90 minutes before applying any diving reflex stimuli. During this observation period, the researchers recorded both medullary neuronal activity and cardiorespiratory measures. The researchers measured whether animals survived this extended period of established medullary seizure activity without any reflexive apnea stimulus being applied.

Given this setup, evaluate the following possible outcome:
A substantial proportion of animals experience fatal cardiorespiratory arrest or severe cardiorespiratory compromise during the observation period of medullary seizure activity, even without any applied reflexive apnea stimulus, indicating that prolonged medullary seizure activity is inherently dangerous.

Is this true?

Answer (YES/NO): NO